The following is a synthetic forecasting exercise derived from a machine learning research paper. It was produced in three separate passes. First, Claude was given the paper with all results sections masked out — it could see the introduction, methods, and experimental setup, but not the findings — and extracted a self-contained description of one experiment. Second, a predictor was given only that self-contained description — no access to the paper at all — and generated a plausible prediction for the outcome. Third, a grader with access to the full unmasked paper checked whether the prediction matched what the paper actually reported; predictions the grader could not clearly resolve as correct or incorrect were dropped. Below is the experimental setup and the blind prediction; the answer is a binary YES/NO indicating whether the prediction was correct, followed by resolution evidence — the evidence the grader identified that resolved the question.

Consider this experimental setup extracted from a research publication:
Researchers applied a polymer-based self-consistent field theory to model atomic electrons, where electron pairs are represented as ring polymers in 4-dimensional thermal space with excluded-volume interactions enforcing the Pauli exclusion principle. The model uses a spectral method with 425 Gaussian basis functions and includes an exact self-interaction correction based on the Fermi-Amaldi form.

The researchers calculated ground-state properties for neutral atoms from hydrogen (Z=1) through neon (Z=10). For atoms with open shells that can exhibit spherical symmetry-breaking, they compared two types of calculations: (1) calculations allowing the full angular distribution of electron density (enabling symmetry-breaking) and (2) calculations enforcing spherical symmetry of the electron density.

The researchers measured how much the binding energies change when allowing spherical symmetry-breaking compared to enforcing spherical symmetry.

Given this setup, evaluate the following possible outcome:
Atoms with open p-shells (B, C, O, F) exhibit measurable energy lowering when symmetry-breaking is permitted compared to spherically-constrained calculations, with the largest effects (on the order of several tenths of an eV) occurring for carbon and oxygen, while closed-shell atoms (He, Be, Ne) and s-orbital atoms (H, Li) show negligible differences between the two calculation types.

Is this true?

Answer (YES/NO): NO